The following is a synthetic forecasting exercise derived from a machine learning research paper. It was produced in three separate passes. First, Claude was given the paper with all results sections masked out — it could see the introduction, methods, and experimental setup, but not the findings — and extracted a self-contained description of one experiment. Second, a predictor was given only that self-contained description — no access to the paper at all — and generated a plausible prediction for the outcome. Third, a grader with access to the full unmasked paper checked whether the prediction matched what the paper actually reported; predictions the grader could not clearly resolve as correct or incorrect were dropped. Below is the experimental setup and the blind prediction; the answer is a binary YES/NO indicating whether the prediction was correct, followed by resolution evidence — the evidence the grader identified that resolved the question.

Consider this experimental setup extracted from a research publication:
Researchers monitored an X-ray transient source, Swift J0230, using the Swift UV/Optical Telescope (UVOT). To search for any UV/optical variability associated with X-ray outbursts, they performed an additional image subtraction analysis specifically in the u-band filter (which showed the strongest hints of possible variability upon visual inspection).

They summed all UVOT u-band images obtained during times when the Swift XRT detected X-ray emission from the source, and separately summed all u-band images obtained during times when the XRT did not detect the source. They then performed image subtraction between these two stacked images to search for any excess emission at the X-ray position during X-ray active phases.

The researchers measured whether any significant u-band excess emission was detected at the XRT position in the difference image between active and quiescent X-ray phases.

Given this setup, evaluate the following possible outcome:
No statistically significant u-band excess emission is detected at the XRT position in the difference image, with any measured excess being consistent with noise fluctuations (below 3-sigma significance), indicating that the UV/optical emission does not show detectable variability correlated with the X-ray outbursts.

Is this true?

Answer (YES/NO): YES